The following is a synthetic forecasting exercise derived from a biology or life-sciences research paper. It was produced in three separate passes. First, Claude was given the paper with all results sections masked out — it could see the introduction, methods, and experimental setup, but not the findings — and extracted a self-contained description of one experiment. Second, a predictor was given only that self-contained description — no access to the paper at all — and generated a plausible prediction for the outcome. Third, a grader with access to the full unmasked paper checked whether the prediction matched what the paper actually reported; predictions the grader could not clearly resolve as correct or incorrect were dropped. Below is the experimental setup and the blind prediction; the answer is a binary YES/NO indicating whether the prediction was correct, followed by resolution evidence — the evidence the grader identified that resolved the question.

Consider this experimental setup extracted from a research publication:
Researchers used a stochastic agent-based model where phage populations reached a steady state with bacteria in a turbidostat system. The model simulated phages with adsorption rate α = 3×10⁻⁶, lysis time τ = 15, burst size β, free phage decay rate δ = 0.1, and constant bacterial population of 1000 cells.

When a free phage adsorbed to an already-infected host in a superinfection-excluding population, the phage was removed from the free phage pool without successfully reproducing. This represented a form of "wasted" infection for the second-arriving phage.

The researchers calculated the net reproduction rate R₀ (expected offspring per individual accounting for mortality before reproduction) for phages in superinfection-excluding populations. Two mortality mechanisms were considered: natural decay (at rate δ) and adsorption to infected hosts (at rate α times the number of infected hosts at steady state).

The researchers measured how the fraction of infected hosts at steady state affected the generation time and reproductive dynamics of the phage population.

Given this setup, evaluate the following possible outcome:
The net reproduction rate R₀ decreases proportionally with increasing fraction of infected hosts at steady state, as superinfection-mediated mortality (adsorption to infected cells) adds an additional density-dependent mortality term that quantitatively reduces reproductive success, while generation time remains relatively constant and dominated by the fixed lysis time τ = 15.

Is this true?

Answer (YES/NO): NO